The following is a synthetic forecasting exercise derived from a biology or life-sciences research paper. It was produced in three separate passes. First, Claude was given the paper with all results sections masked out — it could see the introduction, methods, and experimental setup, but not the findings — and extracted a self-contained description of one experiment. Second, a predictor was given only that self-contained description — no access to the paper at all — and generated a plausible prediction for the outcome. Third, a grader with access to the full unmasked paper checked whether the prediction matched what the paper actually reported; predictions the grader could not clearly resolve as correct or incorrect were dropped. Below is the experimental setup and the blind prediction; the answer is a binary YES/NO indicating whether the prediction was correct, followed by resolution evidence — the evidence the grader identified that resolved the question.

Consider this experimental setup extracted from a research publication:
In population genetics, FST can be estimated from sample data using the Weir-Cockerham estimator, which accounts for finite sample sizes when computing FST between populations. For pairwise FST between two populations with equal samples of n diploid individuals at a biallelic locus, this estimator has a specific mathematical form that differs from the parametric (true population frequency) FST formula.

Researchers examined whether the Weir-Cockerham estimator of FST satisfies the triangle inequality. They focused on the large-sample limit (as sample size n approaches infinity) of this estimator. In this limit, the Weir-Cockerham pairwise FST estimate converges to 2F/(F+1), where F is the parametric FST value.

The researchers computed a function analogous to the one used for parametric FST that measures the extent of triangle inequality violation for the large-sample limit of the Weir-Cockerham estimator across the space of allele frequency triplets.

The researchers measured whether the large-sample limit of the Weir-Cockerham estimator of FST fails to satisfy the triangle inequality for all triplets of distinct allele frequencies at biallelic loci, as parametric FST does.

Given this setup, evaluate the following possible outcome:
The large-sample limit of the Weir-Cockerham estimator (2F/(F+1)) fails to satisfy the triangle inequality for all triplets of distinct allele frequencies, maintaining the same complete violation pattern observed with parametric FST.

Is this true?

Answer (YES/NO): NO